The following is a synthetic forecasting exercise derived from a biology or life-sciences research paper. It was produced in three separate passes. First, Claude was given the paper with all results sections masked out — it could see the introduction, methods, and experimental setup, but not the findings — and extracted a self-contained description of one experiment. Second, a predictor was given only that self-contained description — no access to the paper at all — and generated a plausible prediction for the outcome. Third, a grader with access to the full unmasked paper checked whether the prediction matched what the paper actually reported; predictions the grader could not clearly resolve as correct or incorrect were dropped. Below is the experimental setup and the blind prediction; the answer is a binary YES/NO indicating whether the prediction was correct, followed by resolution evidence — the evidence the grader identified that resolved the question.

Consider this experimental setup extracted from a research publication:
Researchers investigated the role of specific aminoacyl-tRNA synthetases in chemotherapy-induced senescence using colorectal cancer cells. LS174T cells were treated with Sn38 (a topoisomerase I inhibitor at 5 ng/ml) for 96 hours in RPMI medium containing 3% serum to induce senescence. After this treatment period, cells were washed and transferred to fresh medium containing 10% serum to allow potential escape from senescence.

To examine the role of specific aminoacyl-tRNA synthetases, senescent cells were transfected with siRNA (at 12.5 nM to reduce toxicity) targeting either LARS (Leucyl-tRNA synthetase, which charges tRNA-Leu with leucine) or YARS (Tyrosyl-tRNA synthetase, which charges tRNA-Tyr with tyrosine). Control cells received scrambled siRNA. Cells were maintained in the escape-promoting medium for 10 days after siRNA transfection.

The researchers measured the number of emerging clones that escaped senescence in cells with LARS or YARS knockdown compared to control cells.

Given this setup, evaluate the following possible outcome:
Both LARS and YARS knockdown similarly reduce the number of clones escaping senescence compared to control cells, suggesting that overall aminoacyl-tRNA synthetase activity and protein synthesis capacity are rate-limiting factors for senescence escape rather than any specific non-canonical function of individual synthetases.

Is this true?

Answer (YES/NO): NO